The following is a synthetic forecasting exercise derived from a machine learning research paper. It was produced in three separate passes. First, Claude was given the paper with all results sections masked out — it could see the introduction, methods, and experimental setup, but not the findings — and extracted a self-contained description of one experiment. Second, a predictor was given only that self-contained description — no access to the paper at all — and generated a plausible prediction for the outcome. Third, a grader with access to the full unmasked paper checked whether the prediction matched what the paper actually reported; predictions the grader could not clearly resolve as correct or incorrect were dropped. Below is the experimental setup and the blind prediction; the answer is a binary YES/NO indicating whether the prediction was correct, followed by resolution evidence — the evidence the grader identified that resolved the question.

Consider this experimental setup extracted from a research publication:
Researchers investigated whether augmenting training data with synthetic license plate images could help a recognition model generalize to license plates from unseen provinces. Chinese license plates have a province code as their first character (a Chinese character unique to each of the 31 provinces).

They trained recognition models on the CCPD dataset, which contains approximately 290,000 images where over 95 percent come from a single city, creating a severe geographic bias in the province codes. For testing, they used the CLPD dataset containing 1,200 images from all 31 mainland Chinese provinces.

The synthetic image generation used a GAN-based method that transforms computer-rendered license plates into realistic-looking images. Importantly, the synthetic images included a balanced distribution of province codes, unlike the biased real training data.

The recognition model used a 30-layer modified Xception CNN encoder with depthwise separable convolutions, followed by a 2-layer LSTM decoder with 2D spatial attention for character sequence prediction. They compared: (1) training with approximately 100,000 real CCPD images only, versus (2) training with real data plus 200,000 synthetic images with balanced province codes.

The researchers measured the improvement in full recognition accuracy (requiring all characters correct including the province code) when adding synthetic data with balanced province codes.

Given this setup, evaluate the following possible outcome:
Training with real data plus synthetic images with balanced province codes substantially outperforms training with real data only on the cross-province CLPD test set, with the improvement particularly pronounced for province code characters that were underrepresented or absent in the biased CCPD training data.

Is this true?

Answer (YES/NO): YES